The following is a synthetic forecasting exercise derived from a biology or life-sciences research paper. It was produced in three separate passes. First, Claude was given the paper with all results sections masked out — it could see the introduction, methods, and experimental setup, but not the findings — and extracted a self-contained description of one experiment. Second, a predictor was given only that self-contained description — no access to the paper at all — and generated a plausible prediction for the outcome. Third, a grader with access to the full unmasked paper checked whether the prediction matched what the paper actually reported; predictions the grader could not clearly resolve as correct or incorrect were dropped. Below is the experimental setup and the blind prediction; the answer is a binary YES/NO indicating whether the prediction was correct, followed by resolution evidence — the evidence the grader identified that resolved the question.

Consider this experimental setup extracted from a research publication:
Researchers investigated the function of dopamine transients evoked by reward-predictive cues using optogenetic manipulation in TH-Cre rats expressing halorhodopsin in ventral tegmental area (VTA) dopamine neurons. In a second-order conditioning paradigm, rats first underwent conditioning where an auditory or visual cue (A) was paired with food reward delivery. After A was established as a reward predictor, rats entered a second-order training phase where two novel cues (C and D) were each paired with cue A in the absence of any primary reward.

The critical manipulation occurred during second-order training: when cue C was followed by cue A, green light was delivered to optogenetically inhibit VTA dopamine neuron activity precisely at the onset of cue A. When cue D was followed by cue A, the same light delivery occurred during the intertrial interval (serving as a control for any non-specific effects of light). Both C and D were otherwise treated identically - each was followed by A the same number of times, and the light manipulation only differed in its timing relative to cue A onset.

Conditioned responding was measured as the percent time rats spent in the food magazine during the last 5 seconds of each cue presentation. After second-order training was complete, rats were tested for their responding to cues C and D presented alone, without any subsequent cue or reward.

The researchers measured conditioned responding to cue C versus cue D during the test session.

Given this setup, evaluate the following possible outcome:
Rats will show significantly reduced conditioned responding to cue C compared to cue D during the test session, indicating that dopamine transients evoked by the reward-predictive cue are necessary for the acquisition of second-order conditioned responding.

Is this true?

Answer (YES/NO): YES